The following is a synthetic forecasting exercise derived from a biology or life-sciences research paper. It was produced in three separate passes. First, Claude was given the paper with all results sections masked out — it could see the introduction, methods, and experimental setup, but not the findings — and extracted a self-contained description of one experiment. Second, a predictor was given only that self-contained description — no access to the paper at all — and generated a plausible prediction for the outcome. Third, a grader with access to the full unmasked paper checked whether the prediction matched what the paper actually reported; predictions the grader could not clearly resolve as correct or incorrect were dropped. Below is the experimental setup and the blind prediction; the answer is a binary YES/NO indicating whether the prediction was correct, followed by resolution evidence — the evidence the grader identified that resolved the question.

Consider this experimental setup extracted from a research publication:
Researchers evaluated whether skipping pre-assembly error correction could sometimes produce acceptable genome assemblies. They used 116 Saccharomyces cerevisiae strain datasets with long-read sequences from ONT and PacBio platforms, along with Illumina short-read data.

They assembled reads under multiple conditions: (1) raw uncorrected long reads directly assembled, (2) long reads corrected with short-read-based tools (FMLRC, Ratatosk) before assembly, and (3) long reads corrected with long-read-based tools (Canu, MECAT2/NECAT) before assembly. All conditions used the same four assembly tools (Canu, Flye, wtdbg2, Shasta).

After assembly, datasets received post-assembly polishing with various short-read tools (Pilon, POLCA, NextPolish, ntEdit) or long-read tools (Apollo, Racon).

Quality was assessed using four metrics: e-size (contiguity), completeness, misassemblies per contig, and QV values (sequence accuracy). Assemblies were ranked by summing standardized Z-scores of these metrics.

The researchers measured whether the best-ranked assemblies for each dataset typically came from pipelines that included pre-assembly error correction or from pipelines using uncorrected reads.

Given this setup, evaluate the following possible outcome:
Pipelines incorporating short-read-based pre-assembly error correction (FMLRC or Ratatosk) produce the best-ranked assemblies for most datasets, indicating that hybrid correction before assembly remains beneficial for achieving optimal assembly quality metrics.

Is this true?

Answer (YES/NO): YES